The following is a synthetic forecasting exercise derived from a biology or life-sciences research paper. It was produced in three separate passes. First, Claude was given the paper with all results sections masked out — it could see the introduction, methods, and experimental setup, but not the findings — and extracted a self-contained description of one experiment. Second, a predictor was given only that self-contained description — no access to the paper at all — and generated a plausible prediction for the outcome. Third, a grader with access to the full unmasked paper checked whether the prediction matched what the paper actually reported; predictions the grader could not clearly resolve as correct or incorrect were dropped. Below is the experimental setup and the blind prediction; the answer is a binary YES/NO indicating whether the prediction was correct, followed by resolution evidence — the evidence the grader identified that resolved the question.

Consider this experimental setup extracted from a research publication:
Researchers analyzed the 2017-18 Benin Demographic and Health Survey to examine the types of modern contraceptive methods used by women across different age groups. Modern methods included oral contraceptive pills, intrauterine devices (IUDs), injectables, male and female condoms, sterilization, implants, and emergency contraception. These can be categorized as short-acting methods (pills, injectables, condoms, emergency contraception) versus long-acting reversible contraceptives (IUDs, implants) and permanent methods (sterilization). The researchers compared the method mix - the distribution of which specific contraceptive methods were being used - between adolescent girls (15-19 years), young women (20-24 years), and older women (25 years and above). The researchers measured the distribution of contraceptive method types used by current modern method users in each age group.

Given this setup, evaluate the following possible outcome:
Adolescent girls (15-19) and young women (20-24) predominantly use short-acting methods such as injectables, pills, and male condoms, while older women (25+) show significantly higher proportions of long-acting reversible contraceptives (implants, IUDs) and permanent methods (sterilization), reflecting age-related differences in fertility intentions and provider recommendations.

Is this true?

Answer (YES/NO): NO